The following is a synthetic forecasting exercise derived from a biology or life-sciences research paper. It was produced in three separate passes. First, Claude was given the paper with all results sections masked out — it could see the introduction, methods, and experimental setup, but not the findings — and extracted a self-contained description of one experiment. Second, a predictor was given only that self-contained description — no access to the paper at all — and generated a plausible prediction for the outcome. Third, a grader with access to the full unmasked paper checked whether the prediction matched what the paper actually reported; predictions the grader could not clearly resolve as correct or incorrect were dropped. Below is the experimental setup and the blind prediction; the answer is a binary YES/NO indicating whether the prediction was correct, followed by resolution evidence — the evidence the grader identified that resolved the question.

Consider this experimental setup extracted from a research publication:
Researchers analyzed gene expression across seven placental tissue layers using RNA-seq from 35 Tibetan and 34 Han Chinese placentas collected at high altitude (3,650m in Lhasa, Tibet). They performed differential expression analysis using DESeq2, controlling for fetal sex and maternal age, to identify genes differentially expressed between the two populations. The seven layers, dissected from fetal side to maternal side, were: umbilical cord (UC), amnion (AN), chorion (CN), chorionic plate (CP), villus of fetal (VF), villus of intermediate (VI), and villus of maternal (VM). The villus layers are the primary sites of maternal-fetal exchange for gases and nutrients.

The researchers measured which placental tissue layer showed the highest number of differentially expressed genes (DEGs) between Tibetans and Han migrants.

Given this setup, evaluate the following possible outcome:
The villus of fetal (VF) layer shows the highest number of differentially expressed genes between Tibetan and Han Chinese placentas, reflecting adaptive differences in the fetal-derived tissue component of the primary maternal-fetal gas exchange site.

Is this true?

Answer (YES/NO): NO